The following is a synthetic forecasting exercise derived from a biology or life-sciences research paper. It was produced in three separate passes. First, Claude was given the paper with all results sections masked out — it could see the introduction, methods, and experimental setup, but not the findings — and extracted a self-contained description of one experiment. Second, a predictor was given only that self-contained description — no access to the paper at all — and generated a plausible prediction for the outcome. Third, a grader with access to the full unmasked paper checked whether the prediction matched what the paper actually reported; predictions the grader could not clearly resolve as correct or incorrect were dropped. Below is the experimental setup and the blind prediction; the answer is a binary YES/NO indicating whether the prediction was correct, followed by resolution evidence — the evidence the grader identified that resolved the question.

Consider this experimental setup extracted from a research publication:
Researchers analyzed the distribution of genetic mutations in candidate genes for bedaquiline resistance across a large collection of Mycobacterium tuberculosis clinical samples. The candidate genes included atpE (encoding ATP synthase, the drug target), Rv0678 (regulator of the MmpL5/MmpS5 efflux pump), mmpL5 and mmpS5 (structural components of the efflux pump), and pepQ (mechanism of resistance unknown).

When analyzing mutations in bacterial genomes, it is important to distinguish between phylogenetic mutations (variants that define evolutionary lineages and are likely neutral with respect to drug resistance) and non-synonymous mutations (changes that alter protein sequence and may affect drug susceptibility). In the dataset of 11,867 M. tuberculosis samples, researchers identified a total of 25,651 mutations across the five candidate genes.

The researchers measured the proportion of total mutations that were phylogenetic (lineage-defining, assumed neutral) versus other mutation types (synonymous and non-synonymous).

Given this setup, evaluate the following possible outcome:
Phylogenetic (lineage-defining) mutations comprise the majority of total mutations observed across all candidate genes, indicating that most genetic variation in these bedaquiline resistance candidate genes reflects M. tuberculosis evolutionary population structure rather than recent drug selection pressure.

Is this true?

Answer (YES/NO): YES